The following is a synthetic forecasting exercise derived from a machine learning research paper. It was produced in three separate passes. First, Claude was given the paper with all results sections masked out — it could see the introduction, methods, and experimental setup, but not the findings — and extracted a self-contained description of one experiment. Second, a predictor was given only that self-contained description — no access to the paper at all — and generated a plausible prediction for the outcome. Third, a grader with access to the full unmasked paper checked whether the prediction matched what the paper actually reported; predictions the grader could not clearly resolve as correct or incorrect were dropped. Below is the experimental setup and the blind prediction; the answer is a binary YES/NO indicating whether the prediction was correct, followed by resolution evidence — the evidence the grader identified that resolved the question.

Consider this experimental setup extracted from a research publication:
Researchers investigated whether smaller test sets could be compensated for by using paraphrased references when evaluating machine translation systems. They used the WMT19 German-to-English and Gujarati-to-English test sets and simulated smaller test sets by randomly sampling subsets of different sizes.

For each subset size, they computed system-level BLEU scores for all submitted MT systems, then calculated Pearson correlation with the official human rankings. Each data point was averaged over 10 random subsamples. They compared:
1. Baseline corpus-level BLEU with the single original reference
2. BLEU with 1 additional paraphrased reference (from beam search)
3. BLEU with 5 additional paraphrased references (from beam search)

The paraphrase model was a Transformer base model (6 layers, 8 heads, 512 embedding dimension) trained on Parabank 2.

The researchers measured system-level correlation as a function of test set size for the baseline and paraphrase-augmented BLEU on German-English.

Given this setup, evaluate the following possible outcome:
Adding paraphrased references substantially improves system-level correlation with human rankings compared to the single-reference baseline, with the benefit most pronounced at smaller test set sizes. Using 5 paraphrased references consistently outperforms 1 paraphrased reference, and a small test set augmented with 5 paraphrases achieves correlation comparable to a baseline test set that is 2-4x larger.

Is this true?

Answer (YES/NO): NO